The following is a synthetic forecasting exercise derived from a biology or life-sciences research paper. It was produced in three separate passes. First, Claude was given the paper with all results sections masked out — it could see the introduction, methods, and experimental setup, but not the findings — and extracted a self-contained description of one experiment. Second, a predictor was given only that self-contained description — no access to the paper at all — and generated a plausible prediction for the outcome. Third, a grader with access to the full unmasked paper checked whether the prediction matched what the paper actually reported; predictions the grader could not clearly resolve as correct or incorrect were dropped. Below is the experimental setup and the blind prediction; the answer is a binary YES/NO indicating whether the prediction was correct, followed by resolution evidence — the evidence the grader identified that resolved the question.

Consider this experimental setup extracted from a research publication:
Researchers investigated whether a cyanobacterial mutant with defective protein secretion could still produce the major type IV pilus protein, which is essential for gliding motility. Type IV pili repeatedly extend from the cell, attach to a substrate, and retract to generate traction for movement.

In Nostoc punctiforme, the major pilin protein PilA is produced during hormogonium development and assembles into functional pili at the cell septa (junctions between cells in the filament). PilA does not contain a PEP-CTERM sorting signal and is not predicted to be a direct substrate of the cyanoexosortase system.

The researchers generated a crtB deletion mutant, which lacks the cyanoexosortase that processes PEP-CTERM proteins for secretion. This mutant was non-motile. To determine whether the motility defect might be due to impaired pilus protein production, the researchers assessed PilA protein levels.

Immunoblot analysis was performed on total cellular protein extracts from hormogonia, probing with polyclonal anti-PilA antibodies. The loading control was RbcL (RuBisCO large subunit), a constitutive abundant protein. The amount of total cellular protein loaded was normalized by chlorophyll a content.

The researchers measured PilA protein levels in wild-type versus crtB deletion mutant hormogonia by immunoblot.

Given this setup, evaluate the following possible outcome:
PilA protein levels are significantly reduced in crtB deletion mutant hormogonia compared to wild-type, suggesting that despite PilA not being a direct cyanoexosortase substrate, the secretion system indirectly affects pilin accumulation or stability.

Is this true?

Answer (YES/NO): NO